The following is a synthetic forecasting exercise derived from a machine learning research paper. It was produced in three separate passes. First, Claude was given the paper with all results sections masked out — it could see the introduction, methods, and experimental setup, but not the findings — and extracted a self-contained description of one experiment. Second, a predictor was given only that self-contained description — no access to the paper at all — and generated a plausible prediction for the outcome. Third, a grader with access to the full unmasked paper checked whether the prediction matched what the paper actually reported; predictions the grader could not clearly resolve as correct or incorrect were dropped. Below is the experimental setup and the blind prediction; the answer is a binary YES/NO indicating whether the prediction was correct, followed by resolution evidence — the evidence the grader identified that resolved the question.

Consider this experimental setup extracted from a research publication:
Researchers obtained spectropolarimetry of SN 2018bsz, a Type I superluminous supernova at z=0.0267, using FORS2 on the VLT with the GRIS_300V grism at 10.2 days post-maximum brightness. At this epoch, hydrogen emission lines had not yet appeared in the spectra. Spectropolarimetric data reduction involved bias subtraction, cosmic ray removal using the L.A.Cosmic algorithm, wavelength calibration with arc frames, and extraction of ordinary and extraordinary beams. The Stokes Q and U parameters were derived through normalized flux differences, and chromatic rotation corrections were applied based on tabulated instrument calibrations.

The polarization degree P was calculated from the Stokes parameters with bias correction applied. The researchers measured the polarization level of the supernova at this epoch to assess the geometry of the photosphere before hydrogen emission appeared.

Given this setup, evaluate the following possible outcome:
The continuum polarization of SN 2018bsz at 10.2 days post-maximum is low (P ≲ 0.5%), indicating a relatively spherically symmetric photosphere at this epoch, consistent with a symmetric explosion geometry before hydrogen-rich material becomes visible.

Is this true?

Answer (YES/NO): YES